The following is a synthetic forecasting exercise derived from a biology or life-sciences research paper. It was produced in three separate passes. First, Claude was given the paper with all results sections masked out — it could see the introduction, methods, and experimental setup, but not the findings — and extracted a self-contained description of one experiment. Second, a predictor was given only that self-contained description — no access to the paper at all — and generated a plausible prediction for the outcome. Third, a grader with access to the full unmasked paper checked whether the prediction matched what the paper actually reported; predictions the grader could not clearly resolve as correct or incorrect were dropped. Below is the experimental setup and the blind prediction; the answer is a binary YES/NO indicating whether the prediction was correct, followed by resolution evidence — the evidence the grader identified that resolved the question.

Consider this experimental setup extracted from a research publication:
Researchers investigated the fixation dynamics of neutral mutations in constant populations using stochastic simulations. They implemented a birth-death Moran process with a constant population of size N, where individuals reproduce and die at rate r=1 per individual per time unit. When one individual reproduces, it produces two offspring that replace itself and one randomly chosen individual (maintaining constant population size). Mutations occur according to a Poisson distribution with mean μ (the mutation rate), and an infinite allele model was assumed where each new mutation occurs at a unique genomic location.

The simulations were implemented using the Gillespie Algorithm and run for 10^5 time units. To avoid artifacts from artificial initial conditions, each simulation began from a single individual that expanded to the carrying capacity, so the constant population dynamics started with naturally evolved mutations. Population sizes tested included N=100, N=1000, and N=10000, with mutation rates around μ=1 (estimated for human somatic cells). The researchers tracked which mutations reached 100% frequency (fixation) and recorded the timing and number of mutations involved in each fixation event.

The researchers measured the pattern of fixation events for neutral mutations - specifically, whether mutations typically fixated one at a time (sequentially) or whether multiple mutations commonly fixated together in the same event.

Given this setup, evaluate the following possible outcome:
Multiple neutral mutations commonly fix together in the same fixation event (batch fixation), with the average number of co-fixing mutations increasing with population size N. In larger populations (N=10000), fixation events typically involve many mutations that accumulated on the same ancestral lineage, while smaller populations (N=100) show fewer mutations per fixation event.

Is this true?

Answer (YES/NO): YES